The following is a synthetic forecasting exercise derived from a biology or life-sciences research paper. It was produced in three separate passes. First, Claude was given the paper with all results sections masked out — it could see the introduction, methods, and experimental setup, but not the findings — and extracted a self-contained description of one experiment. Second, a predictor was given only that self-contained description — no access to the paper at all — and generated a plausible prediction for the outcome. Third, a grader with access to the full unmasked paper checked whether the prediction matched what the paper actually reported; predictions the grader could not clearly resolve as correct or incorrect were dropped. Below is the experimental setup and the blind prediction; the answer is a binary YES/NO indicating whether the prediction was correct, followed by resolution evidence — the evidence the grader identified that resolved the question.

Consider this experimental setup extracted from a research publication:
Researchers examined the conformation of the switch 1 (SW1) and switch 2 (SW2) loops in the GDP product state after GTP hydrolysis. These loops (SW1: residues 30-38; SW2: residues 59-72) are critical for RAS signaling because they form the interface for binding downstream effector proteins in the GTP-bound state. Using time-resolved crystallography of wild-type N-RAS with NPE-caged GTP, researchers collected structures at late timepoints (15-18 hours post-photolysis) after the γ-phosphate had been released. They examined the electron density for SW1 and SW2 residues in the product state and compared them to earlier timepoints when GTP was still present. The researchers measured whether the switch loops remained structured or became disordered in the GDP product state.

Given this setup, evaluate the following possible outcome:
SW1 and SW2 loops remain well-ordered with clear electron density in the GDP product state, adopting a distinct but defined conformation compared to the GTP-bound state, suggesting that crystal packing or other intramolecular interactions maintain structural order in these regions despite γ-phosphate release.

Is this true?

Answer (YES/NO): NO